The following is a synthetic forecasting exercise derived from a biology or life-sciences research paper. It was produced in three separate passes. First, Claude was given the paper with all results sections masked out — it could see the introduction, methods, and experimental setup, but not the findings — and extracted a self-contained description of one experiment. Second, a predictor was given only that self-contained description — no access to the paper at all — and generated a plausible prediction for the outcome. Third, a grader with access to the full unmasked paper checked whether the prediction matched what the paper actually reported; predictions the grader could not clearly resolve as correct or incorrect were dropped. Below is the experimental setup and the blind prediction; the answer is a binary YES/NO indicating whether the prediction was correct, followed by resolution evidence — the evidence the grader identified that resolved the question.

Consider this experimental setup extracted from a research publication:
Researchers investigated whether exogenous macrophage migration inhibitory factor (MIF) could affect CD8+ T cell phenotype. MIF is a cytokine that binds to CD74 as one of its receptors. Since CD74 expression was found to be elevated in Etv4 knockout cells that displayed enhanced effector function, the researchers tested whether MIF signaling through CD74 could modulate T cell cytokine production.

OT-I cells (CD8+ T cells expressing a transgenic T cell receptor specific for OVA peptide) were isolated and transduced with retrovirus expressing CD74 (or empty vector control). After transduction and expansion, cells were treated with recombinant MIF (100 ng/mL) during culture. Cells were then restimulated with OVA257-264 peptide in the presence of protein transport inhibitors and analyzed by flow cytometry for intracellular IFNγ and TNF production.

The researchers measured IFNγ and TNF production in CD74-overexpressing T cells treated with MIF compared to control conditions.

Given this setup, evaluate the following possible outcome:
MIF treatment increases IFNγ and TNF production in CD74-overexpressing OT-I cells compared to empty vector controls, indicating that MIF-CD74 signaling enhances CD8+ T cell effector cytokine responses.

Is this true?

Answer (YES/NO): NO